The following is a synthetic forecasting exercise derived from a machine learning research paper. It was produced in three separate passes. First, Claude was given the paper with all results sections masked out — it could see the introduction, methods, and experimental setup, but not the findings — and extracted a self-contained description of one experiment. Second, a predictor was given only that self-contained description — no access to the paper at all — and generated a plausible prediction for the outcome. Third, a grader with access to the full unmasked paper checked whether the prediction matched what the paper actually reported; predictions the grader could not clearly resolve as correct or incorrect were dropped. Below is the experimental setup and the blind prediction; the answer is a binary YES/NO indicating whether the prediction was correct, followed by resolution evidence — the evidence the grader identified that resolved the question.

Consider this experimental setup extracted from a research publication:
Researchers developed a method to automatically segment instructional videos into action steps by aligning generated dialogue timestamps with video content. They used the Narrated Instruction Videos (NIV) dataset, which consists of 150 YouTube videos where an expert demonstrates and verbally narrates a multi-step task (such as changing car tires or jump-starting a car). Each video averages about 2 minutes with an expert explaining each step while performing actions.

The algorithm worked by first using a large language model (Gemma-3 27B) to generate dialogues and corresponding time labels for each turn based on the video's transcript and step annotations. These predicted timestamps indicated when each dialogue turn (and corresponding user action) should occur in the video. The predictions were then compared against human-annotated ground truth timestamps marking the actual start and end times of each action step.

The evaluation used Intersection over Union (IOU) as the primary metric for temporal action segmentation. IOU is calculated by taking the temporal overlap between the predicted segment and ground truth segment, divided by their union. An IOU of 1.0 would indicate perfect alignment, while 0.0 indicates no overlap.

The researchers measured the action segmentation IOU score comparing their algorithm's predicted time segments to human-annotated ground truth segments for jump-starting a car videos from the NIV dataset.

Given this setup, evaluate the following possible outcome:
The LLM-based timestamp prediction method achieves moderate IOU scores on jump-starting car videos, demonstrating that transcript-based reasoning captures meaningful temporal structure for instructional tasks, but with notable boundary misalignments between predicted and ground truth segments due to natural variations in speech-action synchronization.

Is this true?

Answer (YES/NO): YES